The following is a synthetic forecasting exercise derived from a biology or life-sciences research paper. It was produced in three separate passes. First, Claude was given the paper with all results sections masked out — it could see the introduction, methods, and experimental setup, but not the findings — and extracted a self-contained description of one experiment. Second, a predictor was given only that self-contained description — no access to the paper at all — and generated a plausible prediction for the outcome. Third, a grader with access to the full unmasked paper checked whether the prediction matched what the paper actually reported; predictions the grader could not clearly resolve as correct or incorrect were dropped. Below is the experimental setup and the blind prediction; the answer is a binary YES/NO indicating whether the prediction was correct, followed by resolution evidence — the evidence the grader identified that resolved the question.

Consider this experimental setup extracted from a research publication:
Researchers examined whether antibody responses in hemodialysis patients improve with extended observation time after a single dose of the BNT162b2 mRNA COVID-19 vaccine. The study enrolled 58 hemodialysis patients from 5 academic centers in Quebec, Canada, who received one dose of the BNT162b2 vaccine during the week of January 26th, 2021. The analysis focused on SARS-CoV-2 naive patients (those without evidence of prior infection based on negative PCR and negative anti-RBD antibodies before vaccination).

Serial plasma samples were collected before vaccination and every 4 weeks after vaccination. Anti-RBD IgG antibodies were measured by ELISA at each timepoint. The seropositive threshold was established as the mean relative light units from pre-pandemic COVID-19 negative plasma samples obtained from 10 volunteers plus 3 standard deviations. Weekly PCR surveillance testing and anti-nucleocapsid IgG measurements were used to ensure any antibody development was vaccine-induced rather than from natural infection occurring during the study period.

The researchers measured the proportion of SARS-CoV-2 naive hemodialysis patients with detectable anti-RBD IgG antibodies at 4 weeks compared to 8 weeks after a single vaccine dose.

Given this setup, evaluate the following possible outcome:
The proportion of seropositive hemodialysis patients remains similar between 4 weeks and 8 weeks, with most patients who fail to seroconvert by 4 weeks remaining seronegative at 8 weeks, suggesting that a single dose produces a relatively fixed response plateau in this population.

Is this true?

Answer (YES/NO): YES